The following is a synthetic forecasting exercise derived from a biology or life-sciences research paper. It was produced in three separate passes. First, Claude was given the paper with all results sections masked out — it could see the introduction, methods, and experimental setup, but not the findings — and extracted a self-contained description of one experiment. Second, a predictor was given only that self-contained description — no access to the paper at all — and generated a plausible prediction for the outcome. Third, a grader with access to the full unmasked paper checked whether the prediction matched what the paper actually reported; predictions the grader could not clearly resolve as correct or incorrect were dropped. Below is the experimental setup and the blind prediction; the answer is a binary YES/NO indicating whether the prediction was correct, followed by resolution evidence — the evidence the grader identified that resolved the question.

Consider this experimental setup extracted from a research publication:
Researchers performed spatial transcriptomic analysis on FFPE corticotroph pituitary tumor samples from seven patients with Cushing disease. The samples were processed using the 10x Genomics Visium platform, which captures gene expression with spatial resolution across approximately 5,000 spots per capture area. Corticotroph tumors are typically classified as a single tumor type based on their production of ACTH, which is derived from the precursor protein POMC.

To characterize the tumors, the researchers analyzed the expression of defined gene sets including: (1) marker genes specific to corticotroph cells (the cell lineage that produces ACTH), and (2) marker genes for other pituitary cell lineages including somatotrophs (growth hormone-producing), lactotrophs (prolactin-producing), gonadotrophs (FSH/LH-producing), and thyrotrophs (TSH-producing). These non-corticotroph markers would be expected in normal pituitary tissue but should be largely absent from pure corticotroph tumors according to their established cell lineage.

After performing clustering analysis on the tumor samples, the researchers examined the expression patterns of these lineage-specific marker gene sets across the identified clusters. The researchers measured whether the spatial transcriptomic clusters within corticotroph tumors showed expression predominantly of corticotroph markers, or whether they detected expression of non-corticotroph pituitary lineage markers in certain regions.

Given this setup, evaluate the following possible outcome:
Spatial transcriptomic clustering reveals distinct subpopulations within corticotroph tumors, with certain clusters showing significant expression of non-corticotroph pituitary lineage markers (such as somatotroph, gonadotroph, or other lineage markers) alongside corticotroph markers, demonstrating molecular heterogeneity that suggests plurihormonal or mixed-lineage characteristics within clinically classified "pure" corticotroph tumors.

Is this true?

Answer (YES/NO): NO